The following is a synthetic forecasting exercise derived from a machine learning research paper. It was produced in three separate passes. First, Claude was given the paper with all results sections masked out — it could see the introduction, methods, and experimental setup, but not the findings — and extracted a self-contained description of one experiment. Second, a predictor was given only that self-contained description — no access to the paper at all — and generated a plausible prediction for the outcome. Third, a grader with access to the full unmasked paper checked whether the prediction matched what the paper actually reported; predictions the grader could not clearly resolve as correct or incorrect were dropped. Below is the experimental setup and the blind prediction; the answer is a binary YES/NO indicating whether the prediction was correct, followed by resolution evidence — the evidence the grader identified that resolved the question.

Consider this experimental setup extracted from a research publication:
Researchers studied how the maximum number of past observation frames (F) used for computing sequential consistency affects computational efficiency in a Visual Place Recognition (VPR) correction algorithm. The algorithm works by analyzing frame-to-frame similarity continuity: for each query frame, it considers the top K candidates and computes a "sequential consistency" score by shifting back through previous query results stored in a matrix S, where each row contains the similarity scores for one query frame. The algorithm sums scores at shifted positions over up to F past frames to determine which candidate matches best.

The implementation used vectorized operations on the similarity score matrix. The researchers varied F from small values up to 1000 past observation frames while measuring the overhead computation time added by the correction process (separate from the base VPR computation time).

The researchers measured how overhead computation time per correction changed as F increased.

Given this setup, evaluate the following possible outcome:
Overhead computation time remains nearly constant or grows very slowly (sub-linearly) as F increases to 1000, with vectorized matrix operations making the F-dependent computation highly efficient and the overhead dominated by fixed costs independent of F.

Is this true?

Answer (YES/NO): YES